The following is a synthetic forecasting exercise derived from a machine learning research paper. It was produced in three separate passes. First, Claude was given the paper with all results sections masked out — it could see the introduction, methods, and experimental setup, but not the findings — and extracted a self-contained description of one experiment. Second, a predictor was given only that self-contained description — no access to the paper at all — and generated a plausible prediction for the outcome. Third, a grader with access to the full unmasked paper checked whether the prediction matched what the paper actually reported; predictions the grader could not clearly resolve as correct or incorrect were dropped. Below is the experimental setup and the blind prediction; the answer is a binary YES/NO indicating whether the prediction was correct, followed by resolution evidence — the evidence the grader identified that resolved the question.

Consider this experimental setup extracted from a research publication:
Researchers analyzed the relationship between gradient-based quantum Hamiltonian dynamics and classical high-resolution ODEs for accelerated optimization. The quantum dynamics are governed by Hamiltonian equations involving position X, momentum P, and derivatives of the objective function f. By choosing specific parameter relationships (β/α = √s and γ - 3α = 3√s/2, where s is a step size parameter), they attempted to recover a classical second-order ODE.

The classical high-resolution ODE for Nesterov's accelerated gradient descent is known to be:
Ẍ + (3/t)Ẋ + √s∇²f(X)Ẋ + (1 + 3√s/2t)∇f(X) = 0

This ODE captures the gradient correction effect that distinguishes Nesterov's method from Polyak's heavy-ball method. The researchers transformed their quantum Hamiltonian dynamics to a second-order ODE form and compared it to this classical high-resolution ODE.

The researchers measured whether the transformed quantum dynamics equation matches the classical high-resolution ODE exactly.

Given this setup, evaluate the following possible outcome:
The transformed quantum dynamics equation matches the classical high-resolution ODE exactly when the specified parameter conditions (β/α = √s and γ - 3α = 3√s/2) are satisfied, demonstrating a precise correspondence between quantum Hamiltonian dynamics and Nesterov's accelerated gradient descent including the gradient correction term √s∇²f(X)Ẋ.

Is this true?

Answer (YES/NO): NO